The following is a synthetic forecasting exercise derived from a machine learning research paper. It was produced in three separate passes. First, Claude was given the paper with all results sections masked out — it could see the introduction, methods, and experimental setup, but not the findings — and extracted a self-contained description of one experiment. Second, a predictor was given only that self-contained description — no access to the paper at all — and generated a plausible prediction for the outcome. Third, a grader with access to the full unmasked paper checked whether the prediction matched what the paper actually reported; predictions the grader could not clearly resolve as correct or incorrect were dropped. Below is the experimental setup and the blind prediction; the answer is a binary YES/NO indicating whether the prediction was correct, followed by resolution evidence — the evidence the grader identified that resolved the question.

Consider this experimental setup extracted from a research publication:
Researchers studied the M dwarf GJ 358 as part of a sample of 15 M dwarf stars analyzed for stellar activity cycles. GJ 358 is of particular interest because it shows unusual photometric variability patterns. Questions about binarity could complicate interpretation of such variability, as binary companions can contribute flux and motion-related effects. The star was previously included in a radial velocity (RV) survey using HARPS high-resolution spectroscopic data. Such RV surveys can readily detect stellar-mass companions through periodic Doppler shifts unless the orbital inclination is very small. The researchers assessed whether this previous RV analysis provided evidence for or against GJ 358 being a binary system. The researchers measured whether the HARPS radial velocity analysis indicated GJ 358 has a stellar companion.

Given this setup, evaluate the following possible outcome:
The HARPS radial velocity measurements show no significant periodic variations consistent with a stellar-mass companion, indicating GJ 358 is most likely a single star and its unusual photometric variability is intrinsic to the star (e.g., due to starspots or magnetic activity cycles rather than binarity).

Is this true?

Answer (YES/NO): YES